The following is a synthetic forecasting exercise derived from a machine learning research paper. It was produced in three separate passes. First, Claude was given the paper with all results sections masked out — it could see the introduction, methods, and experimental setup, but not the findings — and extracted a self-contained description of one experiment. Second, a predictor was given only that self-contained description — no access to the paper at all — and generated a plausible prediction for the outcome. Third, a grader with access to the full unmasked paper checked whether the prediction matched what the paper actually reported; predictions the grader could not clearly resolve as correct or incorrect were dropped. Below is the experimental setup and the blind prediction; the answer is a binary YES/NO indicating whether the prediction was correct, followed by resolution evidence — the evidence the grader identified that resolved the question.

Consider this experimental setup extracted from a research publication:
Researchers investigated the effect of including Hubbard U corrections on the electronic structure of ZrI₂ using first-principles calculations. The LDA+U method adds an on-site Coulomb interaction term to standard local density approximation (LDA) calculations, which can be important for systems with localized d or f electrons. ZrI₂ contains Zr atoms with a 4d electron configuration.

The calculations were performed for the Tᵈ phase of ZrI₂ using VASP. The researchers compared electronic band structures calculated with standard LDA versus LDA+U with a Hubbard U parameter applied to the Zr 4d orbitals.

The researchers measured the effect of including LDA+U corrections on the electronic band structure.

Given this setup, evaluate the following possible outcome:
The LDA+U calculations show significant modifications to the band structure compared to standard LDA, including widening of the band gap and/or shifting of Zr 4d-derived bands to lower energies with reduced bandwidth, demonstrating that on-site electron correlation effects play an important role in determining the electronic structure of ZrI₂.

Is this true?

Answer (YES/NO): NO